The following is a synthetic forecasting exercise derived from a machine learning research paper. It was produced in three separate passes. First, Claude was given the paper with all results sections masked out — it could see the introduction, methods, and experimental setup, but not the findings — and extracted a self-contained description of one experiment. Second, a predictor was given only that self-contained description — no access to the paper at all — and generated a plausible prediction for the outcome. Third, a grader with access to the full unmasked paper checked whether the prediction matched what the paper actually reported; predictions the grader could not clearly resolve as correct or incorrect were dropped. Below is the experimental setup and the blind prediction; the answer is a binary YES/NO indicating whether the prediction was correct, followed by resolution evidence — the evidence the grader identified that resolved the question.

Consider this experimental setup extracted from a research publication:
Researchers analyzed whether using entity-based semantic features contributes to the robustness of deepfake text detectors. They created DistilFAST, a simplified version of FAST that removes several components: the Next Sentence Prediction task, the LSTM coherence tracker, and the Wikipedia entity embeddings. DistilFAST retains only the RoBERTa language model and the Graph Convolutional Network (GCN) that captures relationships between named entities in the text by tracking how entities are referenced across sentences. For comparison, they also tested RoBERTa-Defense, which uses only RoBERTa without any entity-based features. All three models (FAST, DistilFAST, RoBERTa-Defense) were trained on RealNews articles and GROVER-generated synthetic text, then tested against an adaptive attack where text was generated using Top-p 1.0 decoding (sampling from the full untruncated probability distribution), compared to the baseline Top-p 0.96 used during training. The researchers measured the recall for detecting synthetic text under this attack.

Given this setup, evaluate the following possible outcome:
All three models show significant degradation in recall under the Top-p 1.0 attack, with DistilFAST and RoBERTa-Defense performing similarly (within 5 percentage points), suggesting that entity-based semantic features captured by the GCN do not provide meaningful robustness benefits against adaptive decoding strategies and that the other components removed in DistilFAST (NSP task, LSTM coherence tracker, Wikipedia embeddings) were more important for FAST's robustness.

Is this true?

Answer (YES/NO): NO